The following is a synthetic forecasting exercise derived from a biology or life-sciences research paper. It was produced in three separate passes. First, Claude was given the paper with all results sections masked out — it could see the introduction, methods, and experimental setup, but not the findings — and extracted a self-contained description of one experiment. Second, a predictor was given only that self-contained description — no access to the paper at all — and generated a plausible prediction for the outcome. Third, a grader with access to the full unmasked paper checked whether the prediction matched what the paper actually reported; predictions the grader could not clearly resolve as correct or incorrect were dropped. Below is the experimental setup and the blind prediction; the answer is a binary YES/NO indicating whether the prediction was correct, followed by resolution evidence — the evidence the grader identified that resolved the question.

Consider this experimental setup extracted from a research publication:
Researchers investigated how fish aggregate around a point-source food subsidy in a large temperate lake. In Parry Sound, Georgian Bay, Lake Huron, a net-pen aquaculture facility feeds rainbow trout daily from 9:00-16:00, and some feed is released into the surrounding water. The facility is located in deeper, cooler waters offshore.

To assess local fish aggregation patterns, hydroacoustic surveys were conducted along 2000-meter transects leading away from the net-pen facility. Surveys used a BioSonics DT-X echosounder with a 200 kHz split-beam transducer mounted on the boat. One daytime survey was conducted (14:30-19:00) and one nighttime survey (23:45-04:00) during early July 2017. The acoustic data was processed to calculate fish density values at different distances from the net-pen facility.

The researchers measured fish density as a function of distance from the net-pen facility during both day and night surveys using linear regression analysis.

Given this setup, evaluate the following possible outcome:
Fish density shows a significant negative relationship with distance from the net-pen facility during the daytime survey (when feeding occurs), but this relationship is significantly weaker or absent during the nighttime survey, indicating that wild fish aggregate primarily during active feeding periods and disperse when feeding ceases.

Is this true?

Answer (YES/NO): NO